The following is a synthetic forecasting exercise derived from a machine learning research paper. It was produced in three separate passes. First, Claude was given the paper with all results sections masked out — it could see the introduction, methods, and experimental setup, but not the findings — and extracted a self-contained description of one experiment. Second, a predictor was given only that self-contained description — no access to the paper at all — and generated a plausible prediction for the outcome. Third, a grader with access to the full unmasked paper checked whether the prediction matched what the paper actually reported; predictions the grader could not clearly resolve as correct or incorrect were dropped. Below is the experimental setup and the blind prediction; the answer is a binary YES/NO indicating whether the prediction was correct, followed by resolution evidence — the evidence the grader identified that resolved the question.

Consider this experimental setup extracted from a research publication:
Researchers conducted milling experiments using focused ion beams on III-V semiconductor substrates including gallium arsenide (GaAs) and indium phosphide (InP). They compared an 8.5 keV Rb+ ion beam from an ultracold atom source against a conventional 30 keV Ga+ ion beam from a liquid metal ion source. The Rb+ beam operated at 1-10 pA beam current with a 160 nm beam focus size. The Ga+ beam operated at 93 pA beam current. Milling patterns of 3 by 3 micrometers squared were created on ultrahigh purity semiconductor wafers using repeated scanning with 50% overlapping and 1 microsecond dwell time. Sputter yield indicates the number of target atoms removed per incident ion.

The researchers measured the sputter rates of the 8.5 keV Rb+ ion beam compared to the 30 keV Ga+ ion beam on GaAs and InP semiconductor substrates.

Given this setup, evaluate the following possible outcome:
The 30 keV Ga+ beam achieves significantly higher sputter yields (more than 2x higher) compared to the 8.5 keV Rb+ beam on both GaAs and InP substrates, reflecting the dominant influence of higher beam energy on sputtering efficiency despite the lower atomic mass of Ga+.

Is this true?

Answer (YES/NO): NO